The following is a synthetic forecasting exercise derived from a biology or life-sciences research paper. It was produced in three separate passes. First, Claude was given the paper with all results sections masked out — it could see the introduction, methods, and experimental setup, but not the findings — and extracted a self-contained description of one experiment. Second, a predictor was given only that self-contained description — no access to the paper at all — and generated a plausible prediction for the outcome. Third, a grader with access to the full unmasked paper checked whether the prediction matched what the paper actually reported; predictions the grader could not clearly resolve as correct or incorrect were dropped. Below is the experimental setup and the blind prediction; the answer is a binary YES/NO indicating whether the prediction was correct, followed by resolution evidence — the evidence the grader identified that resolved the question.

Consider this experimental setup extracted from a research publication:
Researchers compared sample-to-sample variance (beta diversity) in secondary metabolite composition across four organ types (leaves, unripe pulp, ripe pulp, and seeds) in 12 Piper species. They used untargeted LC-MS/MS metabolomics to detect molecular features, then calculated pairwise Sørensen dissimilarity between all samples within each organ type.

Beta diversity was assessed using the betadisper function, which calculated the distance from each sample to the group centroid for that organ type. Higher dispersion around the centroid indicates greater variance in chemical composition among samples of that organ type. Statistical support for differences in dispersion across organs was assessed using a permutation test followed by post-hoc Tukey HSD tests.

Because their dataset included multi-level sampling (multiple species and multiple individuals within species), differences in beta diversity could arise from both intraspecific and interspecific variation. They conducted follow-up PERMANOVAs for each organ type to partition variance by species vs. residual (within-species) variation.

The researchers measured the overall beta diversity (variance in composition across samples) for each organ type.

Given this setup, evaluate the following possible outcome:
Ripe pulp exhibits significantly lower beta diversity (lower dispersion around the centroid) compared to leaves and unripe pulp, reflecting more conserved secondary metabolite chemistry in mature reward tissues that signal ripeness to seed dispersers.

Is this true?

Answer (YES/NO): NO